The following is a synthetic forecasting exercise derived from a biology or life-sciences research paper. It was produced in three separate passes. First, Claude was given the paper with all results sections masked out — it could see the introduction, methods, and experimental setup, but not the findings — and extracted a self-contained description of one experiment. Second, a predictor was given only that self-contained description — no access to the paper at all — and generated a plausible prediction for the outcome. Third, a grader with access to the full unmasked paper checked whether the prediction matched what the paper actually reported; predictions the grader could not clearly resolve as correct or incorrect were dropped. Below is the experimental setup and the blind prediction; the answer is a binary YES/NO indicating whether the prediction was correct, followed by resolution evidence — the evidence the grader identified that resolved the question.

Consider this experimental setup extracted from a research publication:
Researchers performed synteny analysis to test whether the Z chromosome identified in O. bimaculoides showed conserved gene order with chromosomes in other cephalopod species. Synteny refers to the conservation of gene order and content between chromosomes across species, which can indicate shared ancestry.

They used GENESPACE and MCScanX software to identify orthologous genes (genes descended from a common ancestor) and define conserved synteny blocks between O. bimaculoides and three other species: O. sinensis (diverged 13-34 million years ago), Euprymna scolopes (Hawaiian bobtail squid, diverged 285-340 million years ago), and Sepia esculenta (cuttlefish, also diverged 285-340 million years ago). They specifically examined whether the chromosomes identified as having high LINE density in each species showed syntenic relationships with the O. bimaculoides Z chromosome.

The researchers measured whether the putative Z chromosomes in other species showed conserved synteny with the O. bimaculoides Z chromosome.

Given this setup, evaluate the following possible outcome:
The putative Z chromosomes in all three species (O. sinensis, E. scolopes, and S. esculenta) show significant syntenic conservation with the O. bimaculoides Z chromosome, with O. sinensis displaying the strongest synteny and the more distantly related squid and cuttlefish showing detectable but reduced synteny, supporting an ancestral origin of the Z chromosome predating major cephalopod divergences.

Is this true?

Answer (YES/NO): NO